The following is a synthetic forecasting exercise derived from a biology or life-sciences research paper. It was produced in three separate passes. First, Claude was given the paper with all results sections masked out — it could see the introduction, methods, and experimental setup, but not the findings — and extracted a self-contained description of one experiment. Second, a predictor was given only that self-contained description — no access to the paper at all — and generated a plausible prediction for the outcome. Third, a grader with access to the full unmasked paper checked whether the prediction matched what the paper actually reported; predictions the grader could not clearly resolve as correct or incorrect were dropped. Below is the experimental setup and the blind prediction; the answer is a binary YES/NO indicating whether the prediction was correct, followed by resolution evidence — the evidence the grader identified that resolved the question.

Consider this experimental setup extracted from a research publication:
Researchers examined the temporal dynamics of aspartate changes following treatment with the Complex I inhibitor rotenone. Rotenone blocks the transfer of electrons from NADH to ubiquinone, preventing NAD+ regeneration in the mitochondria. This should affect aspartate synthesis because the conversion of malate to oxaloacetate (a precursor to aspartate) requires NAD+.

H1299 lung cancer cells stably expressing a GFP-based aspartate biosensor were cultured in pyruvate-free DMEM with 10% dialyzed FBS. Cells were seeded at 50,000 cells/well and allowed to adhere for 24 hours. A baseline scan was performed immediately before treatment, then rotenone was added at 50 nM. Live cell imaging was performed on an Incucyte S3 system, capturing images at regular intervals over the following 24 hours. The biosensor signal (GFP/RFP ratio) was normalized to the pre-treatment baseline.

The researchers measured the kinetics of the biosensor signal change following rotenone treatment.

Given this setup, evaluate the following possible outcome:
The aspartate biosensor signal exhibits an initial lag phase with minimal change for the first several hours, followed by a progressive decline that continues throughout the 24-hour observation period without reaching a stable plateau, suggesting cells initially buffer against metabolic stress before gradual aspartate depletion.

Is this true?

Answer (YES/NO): NO